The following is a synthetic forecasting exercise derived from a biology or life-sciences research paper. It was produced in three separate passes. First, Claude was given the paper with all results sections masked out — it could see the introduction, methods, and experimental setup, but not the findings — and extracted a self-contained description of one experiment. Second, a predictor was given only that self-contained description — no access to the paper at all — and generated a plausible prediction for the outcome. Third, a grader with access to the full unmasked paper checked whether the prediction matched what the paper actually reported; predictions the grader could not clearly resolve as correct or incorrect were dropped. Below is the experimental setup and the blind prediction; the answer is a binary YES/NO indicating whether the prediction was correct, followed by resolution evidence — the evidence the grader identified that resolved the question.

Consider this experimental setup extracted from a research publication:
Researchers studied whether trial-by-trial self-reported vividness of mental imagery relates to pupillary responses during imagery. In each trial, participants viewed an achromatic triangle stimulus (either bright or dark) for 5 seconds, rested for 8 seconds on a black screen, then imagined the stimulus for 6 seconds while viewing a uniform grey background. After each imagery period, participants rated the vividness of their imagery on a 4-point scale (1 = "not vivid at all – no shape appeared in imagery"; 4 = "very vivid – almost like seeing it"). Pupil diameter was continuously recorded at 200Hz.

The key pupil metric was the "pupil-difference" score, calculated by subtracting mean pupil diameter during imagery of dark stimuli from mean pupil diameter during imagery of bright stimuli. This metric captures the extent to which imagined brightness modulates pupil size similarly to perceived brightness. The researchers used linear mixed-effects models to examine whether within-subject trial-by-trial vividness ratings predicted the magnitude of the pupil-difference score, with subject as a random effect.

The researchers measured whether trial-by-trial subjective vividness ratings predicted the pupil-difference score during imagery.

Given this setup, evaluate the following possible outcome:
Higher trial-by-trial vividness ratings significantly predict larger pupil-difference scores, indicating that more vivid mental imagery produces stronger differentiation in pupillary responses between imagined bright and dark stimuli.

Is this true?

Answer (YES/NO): YES